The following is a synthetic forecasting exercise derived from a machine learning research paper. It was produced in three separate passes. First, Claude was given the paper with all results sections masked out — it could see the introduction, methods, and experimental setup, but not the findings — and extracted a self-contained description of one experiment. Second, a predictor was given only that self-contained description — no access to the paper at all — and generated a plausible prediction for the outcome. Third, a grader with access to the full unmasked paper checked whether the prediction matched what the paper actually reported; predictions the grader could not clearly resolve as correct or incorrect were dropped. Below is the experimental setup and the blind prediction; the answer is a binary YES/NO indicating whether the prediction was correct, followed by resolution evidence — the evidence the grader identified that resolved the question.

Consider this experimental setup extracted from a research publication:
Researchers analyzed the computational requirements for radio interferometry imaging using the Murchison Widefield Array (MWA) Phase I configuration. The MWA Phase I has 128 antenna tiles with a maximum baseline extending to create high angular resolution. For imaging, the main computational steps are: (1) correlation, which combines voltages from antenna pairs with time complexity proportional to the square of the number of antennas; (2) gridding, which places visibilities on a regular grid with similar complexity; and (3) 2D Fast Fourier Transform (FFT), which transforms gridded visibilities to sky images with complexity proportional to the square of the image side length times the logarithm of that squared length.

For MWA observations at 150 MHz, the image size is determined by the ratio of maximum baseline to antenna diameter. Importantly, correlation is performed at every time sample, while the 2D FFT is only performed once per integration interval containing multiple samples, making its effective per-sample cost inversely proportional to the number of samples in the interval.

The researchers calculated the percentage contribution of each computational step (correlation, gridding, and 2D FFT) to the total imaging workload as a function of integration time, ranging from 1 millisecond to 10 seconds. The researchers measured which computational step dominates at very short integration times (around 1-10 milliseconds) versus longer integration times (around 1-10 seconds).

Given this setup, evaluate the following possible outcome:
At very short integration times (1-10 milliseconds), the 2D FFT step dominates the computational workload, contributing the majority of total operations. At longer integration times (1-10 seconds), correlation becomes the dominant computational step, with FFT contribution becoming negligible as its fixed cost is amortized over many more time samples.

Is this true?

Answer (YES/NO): YES